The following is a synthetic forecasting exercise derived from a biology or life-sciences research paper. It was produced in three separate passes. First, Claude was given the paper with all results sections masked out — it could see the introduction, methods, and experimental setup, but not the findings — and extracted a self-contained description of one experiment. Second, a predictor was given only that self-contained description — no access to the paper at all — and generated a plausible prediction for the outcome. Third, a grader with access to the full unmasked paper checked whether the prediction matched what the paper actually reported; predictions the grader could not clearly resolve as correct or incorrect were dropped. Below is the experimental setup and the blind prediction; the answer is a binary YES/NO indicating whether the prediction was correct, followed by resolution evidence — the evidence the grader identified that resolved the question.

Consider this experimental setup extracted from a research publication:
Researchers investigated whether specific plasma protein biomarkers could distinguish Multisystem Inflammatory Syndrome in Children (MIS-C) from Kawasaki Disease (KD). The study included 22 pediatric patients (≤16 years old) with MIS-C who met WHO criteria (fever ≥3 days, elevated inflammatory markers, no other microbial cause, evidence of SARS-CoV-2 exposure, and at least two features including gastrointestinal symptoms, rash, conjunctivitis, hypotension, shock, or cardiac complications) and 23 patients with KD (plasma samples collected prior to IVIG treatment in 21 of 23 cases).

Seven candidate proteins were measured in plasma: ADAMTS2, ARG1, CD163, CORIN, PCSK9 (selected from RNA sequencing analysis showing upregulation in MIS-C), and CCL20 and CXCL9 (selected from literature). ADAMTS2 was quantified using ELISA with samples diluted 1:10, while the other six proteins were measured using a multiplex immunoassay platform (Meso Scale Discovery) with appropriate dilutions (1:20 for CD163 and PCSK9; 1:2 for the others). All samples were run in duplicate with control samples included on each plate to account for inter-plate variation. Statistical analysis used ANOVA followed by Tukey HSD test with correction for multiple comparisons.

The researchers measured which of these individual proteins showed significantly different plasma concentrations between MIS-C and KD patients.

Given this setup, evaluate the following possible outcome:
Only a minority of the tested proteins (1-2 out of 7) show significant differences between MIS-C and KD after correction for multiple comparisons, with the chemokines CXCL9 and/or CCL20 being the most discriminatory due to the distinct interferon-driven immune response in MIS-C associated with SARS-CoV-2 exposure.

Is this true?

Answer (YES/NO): NO